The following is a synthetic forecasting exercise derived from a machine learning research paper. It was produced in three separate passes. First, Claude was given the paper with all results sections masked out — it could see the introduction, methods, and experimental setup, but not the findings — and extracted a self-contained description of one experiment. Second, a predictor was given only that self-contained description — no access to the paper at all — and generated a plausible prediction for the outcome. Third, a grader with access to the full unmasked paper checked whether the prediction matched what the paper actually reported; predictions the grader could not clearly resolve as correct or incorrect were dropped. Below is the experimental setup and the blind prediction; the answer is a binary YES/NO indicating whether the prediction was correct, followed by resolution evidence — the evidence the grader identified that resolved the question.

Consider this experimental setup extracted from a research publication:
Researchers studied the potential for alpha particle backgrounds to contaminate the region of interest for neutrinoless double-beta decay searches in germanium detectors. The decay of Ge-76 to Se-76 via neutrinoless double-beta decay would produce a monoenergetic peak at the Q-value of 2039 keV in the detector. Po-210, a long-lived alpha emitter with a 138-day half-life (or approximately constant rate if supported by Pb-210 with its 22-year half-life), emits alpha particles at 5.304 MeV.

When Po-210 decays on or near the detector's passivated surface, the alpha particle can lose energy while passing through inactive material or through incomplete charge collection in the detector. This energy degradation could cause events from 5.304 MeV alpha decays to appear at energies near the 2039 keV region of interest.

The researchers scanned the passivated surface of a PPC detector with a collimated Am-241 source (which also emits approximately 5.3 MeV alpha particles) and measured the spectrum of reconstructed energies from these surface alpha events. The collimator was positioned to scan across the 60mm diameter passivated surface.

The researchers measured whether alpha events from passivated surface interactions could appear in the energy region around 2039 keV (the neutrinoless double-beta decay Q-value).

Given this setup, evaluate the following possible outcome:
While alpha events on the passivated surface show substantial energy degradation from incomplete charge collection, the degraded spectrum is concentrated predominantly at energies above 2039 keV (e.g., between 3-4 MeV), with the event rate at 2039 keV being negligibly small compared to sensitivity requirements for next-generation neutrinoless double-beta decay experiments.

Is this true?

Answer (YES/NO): NO